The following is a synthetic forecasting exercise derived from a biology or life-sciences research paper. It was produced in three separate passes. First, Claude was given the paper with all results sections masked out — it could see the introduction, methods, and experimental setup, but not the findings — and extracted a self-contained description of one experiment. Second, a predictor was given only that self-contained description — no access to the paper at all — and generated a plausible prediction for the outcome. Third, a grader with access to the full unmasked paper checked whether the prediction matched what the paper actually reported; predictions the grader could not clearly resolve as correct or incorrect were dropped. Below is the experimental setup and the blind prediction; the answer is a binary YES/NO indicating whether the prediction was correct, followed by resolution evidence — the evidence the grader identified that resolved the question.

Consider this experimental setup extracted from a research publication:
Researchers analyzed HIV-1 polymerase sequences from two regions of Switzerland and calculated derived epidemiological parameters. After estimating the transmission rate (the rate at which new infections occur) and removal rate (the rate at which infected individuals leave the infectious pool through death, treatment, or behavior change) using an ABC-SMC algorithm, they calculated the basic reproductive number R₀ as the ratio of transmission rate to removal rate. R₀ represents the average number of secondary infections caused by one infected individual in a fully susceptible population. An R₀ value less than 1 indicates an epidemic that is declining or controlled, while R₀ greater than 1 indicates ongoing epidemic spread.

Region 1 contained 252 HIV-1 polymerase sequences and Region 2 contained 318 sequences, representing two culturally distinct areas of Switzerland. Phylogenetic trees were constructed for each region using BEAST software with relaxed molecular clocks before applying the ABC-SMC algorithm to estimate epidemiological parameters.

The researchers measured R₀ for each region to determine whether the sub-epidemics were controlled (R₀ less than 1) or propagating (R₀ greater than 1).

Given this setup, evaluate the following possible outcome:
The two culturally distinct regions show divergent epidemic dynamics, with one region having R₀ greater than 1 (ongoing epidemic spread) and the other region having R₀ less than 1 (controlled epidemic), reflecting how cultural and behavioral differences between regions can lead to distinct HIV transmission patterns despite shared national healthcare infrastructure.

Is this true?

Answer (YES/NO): NO